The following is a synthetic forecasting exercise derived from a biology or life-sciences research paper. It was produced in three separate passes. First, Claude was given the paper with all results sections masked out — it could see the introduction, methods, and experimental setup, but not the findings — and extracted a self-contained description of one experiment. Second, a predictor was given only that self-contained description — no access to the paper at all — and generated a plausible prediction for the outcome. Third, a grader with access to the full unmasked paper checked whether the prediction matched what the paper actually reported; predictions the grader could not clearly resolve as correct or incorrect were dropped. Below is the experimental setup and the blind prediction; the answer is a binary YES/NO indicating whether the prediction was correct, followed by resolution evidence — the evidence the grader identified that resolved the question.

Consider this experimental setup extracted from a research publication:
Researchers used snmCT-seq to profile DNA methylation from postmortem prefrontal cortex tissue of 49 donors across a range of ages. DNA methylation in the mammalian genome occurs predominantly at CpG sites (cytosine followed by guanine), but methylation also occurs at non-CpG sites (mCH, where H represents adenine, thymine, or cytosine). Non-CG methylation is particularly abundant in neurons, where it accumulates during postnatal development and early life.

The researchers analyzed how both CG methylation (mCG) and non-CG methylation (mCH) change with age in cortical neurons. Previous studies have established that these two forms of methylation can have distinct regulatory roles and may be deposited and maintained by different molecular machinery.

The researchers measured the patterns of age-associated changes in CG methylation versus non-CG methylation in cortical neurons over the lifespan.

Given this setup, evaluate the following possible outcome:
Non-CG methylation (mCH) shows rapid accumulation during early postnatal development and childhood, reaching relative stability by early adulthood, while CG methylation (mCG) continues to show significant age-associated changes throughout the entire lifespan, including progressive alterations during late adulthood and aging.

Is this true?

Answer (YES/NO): NO